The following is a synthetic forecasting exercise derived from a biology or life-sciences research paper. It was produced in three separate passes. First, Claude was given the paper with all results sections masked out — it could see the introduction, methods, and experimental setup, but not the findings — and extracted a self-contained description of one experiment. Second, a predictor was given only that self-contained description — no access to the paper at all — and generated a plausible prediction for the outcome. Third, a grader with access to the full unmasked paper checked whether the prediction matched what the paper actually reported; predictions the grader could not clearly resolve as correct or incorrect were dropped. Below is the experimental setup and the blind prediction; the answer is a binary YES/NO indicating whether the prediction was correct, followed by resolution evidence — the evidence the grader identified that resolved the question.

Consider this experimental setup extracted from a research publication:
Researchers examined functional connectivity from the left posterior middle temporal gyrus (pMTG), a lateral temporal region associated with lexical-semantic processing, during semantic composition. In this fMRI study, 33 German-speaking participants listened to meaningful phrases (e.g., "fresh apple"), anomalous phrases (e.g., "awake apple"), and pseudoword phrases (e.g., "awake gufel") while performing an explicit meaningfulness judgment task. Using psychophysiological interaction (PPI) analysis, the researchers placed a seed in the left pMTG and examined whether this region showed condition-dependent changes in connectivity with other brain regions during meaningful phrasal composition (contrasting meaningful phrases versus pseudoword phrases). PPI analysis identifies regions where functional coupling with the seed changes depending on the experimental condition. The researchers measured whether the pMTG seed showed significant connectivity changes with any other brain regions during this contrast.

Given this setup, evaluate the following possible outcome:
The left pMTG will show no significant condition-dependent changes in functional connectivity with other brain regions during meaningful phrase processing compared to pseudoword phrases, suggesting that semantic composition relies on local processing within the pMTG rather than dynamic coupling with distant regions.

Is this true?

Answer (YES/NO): YES